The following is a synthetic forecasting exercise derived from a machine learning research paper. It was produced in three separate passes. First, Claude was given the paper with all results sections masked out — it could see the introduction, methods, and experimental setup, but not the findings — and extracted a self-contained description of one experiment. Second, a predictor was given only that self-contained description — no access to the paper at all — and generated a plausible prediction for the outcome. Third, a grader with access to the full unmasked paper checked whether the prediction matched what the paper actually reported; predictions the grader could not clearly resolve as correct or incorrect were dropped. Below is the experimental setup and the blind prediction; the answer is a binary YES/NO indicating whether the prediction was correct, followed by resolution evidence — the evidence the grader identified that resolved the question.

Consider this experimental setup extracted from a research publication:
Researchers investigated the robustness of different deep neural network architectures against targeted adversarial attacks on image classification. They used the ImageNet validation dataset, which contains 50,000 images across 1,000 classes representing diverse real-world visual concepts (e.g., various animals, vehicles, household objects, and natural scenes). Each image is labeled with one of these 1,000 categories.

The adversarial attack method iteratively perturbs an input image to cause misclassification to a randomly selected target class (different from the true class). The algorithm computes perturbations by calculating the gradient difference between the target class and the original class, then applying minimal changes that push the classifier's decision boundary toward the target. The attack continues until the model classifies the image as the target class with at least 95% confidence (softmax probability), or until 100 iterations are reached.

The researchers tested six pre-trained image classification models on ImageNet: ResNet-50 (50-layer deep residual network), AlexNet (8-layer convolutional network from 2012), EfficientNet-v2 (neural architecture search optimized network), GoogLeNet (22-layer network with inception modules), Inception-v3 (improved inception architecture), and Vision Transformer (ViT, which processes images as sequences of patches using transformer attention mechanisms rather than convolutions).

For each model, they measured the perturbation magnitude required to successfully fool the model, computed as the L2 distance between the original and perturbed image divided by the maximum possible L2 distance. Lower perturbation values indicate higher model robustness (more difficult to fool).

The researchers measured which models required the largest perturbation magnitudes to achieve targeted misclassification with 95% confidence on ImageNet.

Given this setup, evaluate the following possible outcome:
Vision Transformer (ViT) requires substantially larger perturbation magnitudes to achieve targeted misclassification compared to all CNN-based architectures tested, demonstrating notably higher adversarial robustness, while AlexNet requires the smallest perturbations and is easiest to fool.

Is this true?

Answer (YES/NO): NO